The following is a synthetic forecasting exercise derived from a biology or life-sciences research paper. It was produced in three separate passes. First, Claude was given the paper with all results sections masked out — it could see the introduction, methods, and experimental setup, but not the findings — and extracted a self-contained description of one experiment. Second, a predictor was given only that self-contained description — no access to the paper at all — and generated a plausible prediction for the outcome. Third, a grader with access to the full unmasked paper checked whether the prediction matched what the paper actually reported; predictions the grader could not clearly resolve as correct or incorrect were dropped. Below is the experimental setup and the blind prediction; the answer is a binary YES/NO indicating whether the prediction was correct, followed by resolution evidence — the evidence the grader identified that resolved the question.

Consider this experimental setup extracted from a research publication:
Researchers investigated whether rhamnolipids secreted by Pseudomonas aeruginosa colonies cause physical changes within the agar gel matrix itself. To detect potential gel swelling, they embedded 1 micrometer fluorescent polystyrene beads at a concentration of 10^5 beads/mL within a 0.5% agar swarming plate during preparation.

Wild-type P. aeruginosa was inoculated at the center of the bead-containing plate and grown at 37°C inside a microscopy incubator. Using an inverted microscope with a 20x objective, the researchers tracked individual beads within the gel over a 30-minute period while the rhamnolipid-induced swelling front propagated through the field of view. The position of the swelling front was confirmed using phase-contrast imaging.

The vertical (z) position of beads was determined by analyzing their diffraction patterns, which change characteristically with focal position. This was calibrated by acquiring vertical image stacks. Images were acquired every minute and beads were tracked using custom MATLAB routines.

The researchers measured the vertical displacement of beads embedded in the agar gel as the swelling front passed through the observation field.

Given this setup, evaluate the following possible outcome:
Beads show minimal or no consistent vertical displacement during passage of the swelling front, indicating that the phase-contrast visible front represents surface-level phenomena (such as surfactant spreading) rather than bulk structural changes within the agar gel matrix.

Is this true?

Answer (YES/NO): NO